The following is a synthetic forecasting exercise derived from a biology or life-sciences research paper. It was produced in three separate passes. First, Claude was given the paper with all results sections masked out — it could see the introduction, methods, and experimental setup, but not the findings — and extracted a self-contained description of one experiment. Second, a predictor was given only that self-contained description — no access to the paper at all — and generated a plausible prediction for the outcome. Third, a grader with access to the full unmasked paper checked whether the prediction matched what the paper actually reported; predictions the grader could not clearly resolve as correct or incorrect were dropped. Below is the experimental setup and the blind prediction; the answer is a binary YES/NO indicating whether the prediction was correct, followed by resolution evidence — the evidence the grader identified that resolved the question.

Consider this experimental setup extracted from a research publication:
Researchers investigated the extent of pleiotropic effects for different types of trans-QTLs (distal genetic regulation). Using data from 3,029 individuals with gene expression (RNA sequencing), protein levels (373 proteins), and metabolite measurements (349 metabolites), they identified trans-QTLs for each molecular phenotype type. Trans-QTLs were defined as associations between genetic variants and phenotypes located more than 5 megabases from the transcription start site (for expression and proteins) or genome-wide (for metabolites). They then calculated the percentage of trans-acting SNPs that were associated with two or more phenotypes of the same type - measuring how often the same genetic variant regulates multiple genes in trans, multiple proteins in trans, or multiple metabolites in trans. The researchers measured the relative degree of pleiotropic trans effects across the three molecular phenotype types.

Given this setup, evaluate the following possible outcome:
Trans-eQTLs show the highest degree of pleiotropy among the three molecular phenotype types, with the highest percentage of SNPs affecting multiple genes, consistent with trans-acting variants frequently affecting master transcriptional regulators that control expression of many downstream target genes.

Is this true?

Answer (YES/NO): NO